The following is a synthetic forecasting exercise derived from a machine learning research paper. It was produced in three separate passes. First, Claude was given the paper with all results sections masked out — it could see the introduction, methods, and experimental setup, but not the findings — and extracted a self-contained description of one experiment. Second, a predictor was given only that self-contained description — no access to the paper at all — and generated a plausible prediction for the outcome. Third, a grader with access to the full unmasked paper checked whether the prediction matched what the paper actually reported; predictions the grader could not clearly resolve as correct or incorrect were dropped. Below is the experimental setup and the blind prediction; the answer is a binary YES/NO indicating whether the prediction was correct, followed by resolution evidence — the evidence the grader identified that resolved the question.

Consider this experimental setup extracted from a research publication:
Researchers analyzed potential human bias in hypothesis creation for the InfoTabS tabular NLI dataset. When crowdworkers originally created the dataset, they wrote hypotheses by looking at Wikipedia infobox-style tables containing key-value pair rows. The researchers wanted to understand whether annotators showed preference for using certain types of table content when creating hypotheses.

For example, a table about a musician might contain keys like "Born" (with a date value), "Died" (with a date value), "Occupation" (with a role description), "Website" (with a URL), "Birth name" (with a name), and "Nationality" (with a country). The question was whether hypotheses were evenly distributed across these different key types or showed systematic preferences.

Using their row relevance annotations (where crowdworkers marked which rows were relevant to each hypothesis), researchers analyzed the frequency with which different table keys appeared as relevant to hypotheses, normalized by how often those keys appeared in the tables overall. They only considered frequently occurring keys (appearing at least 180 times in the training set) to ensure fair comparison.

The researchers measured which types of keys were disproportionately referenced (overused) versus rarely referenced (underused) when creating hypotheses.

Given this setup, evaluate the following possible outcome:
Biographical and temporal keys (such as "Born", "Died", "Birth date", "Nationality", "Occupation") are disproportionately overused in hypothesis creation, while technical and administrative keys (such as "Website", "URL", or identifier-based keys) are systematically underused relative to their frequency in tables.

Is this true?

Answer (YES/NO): NO